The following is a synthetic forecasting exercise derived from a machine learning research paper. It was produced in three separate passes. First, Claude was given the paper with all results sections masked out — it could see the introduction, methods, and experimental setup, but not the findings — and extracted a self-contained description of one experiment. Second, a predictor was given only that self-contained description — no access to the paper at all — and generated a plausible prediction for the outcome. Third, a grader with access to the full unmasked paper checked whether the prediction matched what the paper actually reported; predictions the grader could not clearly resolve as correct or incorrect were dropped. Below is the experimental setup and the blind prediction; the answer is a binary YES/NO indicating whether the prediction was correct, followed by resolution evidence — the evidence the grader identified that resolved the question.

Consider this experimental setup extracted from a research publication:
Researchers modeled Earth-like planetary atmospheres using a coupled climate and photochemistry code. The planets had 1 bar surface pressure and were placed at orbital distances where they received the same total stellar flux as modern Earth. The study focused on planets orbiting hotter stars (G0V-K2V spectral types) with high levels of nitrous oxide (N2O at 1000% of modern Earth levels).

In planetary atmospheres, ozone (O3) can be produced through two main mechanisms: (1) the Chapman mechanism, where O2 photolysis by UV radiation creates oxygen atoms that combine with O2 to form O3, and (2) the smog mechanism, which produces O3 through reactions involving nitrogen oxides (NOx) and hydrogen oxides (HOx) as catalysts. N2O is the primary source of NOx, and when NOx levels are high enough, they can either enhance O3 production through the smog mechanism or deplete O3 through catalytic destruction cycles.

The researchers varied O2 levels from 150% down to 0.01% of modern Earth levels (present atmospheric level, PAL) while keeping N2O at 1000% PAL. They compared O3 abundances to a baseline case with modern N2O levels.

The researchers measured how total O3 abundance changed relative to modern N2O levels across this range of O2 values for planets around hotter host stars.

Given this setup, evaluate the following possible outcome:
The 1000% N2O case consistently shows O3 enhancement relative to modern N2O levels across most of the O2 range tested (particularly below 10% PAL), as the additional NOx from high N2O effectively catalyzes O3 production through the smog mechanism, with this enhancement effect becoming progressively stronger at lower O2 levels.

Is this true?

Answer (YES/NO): NO